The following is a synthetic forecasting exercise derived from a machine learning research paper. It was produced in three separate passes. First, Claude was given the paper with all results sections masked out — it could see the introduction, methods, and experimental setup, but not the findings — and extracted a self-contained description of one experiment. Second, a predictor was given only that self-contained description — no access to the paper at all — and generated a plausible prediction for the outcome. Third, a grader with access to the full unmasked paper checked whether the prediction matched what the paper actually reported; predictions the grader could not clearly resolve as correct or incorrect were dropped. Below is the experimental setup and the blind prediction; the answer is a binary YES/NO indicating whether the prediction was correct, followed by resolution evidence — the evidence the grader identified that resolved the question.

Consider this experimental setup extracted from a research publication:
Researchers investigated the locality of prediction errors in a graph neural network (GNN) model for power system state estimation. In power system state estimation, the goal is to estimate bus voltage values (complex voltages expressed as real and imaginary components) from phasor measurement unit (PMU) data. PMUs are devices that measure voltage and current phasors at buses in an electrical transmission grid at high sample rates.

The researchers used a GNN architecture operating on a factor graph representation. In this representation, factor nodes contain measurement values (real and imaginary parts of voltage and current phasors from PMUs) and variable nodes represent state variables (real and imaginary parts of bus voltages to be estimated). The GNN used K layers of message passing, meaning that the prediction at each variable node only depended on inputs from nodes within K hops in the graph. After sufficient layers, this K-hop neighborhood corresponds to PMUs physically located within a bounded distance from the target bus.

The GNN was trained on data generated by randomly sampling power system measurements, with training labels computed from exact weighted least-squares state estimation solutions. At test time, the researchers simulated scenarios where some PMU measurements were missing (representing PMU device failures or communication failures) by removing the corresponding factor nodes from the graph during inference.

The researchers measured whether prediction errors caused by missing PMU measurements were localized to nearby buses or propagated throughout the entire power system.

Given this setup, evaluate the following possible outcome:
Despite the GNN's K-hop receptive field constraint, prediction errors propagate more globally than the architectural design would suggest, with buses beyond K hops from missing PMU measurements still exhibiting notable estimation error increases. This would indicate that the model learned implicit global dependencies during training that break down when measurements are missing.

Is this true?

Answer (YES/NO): NO